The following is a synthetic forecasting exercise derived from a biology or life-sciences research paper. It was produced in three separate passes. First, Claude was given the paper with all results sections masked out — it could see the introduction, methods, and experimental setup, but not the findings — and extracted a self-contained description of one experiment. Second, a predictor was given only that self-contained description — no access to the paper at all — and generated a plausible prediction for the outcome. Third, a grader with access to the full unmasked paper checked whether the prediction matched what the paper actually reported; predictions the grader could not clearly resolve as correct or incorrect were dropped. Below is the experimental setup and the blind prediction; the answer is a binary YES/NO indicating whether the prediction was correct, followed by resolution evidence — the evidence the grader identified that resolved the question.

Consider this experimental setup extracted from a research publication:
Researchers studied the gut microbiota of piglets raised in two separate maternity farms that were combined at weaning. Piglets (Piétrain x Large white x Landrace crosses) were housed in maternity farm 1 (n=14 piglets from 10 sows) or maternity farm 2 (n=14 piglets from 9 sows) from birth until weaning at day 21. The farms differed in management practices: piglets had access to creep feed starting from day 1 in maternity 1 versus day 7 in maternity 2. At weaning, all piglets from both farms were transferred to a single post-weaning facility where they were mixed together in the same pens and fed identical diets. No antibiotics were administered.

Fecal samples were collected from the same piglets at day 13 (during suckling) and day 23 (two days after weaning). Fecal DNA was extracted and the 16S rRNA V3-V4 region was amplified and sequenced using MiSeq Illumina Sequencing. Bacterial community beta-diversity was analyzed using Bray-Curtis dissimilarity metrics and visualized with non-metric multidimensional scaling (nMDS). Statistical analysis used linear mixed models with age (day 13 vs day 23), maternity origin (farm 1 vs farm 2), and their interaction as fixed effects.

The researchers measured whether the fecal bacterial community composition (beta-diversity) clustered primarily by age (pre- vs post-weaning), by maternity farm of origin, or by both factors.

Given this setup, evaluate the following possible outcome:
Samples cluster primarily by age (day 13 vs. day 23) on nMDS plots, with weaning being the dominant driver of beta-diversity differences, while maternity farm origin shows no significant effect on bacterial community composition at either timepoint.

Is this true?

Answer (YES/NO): NO